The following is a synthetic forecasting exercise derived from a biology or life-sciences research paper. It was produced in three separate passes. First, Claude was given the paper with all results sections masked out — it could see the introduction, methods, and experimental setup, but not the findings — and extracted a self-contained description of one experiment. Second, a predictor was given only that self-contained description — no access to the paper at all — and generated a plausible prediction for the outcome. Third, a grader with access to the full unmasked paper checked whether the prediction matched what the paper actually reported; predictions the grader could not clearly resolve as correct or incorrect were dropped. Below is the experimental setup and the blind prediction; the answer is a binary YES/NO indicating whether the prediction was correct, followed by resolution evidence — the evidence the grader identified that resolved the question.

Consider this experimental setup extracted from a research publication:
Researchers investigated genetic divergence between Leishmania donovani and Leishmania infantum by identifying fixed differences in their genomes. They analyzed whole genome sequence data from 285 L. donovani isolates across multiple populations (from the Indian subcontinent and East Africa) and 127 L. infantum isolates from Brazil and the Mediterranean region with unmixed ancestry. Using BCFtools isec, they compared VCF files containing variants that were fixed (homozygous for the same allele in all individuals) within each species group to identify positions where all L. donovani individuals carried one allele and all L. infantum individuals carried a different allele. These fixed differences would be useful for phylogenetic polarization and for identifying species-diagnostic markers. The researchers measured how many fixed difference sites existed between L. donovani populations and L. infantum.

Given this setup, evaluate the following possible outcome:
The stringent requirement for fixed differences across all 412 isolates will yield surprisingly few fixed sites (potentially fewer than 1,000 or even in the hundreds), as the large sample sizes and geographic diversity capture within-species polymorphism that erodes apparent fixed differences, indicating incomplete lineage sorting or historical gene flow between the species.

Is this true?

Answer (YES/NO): NO